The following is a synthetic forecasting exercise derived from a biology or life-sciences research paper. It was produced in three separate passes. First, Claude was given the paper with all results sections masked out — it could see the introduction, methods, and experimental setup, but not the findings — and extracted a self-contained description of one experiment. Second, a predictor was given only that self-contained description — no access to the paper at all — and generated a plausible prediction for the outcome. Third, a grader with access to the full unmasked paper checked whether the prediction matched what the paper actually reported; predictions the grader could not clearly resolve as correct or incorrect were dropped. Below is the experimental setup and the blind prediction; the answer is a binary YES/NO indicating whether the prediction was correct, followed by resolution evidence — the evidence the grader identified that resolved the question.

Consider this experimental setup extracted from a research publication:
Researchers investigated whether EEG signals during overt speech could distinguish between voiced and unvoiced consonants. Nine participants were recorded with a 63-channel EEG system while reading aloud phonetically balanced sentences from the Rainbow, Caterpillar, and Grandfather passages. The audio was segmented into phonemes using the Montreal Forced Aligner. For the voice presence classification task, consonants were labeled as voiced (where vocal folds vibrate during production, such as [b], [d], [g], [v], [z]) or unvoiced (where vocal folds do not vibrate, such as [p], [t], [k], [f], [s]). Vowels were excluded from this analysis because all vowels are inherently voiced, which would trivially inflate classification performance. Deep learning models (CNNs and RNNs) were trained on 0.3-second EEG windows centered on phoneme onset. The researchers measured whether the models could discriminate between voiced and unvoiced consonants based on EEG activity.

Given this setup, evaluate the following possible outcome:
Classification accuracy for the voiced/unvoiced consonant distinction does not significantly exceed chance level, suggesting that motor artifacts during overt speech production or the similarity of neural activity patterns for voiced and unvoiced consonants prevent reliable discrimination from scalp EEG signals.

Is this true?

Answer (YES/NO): YES